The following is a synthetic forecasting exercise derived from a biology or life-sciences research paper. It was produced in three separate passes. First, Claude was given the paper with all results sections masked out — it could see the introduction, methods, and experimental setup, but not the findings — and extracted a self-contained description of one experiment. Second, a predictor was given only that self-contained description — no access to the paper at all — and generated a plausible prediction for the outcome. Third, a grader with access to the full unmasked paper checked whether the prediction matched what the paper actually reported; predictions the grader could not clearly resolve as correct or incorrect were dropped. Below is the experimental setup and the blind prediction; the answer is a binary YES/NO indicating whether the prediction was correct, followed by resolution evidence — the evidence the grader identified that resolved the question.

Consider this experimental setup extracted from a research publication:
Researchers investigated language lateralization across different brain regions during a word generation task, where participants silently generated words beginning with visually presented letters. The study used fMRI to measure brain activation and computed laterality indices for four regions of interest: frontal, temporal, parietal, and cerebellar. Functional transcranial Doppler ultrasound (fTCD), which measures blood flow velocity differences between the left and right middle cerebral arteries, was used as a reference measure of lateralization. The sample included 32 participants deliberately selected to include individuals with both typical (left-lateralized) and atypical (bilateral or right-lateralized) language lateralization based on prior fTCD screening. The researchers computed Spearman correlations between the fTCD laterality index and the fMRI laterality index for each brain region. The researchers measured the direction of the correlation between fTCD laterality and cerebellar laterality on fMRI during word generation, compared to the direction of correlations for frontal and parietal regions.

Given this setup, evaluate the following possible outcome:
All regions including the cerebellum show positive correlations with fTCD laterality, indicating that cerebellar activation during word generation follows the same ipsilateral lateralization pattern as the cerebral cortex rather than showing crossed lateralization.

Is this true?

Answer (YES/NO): NO